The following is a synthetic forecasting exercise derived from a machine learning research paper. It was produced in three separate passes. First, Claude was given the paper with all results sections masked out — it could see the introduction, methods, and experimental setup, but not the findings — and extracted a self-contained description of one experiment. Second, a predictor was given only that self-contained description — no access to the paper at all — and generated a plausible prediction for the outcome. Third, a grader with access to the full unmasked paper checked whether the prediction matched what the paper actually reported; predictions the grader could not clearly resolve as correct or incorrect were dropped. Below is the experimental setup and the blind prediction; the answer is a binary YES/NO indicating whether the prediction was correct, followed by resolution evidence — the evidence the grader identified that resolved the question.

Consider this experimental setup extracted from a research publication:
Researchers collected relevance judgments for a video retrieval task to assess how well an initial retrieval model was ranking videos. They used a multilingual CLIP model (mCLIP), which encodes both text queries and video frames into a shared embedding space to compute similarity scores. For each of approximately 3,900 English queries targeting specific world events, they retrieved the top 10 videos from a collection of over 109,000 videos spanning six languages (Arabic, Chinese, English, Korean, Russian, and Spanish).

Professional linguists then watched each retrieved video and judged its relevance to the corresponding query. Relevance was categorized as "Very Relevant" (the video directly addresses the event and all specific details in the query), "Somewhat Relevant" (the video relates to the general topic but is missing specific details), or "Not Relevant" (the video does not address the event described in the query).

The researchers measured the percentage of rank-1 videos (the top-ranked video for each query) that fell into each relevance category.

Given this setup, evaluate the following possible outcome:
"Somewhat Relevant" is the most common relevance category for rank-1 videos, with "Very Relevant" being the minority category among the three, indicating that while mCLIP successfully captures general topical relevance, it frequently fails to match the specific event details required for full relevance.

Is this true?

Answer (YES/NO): NO